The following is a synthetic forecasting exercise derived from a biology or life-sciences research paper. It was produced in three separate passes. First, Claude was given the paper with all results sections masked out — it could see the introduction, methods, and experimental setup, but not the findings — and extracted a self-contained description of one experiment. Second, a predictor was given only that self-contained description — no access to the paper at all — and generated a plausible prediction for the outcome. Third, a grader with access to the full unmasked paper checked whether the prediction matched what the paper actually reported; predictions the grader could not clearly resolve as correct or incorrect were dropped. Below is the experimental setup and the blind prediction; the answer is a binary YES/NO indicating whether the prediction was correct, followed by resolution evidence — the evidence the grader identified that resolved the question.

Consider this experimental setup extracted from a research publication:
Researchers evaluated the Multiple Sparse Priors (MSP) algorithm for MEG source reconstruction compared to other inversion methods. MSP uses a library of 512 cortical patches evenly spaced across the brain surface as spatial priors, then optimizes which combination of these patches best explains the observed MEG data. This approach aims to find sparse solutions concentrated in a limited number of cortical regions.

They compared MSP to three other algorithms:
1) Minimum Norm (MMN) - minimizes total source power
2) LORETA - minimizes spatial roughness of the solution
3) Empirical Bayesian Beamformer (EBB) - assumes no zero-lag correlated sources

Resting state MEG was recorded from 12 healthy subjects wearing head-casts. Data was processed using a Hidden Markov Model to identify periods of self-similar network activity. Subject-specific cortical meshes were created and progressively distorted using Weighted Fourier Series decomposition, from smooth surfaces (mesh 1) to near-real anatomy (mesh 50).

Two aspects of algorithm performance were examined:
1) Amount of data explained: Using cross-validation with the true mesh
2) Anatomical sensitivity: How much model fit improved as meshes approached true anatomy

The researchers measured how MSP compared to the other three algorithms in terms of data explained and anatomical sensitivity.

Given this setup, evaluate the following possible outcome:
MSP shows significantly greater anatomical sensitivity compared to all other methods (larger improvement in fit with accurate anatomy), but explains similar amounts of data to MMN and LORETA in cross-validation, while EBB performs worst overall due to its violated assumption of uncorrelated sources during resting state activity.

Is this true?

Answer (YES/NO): NO